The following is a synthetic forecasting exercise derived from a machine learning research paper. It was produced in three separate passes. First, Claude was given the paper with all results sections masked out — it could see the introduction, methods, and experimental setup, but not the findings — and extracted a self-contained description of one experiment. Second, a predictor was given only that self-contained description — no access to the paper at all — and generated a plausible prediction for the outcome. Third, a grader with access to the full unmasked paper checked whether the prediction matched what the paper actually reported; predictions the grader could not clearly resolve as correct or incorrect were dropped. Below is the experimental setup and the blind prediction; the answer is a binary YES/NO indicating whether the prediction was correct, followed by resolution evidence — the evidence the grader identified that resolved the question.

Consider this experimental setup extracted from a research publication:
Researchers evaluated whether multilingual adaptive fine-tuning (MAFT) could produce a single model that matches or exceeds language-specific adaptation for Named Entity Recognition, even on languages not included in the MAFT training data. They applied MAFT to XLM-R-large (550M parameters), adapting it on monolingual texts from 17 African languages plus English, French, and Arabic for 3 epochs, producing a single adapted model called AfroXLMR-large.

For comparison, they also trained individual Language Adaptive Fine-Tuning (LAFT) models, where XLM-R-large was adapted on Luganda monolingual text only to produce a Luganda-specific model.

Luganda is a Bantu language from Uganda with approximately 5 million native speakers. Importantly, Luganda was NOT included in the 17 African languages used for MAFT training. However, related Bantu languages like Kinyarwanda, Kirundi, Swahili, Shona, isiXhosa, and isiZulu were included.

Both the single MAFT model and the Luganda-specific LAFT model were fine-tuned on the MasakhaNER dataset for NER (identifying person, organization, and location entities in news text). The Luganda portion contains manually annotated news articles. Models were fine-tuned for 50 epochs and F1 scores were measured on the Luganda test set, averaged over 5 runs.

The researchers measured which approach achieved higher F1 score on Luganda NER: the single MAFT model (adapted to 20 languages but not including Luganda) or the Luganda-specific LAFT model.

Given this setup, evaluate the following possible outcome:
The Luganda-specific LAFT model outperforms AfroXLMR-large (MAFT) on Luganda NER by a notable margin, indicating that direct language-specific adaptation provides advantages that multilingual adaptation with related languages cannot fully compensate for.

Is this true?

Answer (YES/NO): NO